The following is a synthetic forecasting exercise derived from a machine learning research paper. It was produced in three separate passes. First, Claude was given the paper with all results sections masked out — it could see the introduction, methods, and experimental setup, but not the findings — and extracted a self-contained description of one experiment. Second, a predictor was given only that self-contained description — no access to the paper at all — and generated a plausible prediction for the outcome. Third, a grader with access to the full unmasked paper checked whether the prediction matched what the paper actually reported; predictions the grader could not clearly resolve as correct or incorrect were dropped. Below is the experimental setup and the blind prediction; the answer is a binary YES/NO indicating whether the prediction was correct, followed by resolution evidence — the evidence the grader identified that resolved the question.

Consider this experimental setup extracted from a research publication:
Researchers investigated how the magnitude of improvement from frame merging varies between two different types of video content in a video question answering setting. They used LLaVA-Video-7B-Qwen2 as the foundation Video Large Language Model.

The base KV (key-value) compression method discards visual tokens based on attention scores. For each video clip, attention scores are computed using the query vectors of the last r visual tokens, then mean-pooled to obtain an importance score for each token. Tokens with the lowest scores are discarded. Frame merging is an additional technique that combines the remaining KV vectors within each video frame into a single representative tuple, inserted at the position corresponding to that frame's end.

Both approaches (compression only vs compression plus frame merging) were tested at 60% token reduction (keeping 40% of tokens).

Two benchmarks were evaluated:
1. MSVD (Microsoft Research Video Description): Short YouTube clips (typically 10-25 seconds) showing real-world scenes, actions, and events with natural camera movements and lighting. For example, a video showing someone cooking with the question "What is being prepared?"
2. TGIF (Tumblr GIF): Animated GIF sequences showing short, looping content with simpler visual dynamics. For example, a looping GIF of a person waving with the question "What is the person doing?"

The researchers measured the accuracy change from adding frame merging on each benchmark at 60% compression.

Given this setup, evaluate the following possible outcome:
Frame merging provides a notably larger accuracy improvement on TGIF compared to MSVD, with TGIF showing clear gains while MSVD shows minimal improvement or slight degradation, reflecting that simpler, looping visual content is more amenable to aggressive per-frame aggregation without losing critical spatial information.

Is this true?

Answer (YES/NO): NO